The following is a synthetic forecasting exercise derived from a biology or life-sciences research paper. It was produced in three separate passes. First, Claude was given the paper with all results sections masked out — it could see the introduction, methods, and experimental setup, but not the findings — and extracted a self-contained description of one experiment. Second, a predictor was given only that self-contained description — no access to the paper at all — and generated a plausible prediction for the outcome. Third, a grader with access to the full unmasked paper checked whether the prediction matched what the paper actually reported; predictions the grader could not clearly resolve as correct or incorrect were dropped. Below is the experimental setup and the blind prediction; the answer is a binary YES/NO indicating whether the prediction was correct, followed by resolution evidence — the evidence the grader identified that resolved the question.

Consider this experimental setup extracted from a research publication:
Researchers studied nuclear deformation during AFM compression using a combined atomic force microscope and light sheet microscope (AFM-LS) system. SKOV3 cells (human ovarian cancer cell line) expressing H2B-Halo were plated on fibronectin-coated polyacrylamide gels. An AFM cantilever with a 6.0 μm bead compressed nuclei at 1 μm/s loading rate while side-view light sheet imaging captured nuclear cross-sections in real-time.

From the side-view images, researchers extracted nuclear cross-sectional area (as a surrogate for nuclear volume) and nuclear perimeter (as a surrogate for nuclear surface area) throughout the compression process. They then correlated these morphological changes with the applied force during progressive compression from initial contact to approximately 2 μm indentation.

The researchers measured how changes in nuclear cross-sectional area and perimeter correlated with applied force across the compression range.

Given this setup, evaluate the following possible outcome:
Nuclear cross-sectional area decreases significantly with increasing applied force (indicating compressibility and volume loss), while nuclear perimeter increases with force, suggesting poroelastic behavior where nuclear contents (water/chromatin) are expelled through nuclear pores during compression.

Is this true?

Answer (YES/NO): NO